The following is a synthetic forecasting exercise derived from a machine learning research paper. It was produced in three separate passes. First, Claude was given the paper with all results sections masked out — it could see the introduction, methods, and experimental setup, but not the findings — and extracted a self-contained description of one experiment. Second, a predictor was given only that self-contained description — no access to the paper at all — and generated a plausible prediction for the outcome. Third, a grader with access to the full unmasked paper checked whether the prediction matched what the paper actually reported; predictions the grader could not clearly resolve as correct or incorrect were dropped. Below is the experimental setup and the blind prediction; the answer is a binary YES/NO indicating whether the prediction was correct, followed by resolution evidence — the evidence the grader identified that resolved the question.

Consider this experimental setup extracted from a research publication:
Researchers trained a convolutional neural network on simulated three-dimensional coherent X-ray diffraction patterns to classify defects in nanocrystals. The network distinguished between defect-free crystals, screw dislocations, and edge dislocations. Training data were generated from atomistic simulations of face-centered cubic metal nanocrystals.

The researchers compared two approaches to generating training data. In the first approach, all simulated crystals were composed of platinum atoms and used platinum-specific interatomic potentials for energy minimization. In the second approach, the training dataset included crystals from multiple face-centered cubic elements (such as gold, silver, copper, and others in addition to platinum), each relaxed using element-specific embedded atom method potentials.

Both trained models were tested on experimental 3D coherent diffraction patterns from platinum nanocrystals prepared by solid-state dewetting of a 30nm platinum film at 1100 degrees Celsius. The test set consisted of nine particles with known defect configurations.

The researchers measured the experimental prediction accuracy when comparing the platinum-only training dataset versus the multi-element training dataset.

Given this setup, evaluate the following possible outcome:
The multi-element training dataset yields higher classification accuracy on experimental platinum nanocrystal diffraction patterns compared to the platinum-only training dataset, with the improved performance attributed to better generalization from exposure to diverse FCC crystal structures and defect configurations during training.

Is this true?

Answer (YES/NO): NO